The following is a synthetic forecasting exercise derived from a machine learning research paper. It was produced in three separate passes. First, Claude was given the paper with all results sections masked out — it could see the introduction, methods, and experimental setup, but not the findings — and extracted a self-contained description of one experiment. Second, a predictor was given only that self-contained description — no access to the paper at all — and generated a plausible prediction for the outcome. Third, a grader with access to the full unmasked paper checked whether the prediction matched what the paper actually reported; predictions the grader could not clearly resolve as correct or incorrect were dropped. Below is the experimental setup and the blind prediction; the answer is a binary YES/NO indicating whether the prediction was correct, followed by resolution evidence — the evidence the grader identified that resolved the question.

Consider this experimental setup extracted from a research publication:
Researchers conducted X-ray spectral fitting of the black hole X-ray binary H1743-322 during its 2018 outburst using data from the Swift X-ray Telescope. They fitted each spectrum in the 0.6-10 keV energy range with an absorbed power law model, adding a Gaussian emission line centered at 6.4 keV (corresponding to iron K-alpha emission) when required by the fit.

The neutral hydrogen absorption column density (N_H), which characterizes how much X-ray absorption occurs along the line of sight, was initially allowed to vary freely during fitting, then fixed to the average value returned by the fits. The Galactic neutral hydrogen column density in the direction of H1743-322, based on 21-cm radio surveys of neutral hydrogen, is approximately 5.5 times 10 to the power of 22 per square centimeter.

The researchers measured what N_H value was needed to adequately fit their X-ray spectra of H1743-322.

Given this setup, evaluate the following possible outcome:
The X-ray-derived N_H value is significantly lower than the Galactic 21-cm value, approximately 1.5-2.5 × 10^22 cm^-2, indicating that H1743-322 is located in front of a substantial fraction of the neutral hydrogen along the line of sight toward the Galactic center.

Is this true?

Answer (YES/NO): YES